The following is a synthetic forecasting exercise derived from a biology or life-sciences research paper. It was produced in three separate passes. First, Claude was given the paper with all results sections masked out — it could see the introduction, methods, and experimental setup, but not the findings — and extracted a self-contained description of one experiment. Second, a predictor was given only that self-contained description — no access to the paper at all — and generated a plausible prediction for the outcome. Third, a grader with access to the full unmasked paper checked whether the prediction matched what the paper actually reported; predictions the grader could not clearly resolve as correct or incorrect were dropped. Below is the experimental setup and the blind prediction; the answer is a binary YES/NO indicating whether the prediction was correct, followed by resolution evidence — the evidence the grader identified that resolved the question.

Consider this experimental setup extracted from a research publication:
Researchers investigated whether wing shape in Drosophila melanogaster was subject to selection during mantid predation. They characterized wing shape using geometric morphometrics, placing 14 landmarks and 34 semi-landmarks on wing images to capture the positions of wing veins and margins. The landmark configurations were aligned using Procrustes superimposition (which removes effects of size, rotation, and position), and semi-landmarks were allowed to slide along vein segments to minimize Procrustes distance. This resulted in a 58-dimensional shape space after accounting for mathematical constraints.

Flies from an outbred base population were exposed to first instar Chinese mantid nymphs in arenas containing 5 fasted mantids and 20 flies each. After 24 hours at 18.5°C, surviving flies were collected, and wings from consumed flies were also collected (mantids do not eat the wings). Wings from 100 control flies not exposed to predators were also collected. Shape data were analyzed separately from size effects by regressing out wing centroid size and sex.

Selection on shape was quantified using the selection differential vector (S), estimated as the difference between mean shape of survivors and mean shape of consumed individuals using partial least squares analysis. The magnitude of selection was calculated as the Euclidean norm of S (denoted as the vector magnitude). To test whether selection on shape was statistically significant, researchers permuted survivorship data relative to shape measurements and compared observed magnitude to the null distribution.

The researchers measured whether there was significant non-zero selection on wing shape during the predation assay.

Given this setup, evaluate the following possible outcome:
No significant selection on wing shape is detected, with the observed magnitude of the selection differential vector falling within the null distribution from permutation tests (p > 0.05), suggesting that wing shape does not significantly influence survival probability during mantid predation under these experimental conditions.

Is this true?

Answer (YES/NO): NO